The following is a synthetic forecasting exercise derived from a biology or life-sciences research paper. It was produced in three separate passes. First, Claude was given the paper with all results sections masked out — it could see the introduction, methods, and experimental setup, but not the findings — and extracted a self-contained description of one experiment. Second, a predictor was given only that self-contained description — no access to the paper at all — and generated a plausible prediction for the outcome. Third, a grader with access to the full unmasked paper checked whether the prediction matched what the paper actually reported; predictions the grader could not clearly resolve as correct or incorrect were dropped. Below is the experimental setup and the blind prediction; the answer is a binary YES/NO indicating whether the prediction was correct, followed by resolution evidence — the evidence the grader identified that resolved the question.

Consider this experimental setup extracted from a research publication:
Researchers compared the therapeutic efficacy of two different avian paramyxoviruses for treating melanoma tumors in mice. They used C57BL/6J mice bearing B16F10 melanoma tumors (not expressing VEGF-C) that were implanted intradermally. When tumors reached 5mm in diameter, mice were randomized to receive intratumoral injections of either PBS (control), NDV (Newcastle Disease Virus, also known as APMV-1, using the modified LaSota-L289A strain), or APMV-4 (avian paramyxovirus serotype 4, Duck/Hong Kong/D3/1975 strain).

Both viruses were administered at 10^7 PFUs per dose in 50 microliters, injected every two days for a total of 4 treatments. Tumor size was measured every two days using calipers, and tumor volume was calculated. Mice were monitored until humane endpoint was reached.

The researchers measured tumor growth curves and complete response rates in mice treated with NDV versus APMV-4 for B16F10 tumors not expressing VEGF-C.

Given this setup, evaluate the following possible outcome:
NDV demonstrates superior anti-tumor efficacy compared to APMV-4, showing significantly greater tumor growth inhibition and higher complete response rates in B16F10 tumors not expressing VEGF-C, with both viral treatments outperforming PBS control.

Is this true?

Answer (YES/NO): NO